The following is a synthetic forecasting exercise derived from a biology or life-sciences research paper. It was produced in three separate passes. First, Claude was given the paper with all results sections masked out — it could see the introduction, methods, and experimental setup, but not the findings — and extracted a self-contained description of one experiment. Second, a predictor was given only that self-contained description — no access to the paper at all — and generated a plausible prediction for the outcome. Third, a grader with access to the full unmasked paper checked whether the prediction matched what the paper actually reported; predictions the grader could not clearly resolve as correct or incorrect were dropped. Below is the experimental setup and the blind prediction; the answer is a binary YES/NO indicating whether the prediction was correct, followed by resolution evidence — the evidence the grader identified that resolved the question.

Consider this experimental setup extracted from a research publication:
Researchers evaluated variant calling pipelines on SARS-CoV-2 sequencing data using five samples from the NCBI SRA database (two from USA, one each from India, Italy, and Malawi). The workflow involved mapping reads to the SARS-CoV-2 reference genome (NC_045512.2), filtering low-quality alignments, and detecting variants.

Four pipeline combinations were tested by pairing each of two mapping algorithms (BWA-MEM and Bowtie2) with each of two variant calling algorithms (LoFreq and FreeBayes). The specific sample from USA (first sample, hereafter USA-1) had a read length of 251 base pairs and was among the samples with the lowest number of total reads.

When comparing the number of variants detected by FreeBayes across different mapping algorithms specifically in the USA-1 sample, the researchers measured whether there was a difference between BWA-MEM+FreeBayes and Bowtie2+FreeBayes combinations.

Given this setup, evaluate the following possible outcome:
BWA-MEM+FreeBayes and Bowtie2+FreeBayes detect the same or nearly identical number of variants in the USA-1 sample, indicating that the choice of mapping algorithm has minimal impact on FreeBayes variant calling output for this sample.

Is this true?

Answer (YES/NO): YES